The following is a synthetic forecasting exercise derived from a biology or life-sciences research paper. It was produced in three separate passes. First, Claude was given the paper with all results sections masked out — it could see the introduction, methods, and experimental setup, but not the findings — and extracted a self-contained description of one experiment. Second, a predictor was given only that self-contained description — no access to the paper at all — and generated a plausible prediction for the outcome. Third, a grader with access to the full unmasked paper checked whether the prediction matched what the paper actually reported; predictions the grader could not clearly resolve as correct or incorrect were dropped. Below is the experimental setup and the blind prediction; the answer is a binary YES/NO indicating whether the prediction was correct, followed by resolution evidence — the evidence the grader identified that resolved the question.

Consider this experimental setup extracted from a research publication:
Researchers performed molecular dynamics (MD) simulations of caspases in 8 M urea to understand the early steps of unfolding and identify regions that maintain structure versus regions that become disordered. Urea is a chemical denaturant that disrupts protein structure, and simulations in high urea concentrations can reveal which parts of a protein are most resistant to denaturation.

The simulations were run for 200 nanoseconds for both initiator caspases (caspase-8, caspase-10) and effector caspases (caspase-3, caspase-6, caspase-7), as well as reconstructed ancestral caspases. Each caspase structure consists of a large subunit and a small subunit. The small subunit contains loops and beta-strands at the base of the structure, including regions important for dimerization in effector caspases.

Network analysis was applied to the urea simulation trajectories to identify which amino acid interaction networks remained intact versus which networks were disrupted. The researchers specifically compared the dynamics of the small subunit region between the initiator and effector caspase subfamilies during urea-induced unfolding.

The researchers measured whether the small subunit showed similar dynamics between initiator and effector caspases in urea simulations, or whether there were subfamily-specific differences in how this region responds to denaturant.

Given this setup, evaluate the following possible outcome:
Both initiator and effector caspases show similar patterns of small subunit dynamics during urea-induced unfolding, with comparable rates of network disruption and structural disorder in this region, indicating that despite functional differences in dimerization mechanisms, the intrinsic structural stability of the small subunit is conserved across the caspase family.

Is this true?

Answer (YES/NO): NO